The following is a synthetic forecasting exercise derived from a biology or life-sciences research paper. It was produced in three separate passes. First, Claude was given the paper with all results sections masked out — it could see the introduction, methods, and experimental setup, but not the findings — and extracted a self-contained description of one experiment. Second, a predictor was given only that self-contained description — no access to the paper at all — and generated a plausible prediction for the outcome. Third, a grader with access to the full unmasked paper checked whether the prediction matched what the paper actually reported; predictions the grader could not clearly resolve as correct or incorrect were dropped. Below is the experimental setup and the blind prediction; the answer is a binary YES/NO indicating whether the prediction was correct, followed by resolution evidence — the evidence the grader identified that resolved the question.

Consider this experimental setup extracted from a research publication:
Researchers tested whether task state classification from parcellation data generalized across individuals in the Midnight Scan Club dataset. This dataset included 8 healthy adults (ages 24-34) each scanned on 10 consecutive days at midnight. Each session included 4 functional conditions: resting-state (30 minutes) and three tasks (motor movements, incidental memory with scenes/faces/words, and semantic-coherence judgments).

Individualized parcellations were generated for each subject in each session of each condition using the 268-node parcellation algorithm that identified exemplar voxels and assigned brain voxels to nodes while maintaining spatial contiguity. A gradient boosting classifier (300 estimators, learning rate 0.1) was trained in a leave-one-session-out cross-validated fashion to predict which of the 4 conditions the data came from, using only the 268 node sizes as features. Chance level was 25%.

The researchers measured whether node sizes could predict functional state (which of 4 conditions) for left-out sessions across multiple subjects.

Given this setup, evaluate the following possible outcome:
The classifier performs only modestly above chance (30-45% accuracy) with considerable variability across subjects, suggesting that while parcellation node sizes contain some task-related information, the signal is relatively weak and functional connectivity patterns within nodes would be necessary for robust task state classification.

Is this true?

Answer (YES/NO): NO